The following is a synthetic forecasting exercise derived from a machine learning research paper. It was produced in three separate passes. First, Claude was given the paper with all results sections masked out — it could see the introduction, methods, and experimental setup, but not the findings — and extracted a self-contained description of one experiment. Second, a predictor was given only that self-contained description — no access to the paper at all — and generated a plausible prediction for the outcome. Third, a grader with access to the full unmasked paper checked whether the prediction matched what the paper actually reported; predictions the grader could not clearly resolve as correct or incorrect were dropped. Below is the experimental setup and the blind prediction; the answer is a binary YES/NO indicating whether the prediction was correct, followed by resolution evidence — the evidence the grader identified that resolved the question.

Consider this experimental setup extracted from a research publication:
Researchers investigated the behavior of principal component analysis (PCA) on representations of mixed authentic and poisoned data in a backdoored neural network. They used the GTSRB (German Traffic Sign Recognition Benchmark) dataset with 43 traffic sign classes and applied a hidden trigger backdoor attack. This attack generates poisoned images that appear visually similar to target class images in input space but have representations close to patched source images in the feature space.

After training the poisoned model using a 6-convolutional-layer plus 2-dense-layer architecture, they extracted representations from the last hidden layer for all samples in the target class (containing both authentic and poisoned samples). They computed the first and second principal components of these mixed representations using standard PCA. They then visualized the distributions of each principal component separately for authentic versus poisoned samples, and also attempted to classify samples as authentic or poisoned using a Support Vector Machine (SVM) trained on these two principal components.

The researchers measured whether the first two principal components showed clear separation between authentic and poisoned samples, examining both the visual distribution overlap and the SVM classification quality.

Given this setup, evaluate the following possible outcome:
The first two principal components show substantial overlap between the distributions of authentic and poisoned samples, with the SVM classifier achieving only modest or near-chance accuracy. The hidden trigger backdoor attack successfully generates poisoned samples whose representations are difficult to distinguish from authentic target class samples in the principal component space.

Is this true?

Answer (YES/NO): YES